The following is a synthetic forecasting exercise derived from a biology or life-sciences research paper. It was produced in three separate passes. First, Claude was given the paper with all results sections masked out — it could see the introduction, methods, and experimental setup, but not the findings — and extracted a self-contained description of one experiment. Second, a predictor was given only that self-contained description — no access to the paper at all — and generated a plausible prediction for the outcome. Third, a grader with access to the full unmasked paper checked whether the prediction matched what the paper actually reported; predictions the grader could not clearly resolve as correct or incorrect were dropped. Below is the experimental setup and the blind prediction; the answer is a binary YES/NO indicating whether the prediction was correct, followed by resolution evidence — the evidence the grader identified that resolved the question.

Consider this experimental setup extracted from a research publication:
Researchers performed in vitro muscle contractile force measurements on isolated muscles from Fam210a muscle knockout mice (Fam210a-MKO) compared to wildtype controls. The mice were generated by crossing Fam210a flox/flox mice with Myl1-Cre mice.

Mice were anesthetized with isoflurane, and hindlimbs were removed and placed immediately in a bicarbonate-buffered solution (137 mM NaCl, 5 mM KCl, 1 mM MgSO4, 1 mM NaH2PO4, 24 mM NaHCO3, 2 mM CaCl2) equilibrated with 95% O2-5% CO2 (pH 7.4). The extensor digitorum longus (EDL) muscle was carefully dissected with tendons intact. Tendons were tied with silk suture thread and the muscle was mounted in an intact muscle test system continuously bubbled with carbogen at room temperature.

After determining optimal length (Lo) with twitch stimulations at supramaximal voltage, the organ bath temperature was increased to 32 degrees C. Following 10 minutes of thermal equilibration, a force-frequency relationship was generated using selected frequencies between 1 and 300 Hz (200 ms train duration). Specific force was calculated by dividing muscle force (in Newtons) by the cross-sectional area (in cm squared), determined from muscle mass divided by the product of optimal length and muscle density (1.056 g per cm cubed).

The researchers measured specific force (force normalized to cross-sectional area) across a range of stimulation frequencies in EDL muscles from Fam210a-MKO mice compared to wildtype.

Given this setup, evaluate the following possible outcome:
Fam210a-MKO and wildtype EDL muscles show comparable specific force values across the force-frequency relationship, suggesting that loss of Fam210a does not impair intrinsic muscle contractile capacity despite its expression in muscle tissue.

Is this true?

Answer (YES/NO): NO